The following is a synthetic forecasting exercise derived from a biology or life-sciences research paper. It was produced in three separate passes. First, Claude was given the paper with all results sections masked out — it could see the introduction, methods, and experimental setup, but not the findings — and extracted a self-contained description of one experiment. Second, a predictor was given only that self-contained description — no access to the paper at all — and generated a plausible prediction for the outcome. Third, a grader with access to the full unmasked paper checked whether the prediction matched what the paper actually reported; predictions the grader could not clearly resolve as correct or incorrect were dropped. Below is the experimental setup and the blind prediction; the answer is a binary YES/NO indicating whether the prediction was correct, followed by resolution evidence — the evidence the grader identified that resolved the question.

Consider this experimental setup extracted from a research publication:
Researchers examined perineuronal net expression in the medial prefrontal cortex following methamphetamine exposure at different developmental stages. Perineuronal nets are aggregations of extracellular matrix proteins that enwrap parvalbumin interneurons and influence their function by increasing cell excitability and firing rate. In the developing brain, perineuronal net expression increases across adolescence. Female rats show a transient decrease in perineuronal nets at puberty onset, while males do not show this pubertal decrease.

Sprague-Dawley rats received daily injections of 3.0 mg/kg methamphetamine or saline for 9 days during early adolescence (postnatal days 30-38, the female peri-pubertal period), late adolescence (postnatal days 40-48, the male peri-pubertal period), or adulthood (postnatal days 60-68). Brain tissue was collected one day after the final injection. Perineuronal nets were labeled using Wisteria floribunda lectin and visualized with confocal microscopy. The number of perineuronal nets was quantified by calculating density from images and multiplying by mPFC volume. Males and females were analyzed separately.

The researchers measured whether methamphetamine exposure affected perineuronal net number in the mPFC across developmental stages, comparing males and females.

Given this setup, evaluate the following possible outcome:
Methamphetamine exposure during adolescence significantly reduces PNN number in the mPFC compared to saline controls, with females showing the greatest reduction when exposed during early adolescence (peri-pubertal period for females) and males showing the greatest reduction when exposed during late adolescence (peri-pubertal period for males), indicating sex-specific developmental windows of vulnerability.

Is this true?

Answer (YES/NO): NO